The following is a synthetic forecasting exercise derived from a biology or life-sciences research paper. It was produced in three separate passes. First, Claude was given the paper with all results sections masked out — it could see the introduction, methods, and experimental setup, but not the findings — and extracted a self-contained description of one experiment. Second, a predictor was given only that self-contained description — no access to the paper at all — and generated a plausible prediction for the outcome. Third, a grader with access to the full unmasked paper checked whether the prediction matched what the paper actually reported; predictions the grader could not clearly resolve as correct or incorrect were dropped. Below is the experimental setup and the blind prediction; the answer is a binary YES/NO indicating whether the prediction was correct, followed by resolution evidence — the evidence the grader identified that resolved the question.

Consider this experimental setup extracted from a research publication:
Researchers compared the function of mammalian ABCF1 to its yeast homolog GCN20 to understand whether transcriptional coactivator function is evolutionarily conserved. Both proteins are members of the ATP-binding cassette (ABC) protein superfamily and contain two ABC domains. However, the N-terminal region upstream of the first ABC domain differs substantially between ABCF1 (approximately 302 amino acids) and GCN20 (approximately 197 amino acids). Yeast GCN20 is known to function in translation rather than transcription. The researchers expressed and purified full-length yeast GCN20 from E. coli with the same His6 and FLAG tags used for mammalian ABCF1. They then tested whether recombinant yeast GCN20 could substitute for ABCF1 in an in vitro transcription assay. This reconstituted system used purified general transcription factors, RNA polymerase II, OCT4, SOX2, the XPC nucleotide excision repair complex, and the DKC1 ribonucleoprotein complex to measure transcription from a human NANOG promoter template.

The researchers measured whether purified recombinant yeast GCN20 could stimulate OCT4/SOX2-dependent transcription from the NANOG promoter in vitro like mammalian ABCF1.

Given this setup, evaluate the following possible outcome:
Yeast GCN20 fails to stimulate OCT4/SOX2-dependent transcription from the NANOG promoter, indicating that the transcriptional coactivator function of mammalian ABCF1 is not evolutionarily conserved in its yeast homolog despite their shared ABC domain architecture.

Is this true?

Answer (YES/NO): YES